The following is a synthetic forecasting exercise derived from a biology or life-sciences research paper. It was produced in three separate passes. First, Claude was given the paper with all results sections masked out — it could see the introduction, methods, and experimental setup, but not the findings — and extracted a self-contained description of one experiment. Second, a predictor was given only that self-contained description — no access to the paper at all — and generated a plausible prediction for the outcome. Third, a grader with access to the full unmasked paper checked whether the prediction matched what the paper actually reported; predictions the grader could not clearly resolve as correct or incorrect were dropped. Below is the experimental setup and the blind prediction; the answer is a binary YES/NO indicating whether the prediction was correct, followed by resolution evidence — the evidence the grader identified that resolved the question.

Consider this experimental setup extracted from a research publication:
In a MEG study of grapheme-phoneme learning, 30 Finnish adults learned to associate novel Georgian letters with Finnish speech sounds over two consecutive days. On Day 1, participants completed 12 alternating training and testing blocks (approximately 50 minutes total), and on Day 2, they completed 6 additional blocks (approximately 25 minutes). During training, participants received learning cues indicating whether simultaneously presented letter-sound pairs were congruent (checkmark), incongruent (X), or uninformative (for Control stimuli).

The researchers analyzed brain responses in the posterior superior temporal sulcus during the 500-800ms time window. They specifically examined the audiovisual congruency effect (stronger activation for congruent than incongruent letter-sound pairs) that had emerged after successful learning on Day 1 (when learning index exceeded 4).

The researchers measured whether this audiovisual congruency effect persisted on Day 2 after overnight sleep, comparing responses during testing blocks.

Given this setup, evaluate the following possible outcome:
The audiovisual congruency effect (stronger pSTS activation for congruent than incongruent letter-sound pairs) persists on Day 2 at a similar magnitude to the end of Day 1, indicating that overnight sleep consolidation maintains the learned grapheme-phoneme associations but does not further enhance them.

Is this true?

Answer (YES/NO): NO